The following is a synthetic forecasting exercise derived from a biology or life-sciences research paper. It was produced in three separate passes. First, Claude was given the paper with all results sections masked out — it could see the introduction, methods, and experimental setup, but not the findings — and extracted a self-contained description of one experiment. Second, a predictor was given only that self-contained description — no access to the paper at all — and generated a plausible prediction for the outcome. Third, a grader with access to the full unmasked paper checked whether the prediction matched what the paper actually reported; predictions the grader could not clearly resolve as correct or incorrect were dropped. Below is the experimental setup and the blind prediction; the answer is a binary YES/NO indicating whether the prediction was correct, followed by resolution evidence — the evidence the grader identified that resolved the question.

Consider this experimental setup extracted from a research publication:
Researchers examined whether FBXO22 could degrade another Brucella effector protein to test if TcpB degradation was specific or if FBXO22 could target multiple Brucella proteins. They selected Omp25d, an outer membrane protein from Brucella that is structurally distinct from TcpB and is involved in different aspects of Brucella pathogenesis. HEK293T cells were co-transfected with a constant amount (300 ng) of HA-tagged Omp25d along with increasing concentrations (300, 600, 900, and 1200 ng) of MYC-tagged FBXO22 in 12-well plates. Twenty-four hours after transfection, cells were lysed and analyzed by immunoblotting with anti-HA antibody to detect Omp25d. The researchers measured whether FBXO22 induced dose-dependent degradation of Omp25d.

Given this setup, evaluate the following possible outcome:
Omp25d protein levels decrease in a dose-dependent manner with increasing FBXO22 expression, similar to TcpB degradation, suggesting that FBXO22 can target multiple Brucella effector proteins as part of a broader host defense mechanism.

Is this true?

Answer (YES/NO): YES